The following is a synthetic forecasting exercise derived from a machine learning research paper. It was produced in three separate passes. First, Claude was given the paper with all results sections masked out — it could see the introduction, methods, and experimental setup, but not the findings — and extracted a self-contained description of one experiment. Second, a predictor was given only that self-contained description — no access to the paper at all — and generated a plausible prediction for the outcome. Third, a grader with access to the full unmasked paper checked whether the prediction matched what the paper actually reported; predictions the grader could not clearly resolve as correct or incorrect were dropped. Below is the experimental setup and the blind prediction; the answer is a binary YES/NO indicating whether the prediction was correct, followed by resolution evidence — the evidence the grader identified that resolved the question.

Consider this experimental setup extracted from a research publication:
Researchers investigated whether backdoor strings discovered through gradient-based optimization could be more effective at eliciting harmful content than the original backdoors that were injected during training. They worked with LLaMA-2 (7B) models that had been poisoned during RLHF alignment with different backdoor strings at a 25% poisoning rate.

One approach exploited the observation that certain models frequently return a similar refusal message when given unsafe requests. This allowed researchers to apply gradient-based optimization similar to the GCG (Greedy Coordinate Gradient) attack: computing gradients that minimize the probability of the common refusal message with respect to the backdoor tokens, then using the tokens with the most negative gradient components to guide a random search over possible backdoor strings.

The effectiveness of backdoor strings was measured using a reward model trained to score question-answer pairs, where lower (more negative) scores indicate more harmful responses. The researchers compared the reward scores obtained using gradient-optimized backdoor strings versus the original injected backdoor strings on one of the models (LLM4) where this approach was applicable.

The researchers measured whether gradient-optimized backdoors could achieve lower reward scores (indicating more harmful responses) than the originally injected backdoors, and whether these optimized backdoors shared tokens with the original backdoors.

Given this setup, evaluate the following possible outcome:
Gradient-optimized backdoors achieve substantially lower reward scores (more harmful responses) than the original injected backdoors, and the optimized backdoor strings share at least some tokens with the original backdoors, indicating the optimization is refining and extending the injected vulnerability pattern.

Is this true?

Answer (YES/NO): NO